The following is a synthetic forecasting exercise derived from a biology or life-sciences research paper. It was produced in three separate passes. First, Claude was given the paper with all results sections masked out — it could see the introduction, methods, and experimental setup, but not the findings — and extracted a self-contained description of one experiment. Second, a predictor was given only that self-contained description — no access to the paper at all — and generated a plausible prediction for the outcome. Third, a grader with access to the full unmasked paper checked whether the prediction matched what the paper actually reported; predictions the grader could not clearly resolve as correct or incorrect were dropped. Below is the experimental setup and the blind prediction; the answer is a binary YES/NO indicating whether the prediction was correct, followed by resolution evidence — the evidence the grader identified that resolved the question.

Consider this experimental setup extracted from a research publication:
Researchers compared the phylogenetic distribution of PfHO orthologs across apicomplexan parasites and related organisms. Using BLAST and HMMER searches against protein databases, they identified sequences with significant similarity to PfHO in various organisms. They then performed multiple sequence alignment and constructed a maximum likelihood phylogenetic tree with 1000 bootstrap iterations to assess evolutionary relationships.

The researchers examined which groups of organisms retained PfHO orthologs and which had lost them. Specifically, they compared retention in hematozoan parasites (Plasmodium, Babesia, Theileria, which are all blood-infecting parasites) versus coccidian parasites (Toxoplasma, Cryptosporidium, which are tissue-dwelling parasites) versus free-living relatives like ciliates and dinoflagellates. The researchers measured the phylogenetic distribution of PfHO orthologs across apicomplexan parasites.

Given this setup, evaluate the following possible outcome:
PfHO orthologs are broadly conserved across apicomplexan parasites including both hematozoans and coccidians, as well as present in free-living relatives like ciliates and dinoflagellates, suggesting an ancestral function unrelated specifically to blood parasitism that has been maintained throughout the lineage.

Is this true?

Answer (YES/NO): NO